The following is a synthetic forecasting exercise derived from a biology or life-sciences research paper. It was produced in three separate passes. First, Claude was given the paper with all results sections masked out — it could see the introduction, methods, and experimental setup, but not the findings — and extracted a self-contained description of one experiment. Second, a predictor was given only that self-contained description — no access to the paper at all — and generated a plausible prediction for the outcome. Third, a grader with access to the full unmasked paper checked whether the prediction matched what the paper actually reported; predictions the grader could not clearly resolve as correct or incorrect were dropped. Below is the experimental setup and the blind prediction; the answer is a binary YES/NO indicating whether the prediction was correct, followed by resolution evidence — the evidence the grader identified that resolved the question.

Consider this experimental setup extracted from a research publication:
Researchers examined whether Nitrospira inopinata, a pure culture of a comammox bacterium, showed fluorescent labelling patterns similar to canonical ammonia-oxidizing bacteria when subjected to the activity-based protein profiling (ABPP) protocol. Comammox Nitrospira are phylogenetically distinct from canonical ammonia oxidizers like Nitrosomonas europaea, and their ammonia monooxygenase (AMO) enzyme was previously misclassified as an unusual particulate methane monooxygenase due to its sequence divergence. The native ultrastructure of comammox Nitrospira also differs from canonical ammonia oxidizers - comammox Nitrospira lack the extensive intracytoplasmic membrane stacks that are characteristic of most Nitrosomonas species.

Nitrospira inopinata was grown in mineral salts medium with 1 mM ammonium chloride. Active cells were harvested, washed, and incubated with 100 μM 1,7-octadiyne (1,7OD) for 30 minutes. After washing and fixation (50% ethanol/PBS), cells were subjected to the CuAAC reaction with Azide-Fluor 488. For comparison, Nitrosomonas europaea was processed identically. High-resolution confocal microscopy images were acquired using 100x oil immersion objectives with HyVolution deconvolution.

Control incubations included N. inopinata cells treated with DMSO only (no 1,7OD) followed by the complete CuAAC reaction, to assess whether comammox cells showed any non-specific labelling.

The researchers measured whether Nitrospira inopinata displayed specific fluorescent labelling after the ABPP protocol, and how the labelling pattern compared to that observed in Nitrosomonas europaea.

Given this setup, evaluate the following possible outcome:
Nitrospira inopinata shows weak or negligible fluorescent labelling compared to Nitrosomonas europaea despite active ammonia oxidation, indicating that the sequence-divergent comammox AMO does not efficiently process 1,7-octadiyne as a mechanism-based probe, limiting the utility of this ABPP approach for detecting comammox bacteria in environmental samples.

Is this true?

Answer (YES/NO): NO